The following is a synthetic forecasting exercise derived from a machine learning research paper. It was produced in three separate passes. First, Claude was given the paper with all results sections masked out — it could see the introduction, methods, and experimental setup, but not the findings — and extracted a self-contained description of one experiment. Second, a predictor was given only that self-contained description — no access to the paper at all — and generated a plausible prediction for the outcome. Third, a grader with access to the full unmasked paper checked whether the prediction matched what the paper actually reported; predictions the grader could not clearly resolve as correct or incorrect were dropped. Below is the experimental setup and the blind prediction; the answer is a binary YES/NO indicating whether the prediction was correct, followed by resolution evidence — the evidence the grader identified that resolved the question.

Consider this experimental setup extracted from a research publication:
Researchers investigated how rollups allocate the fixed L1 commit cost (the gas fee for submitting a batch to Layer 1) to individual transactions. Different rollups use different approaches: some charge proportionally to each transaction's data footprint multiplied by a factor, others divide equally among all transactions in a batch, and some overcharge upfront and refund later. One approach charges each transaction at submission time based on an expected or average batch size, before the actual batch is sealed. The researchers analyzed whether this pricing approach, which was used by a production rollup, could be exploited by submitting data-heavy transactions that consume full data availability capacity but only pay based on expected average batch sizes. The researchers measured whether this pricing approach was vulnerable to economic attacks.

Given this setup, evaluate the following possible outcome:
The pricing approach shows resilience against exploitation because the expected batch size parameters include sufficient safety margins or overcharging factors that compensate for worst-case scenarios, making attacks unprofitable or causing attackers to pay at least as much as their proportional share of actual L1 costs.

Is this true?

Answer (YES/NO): NO